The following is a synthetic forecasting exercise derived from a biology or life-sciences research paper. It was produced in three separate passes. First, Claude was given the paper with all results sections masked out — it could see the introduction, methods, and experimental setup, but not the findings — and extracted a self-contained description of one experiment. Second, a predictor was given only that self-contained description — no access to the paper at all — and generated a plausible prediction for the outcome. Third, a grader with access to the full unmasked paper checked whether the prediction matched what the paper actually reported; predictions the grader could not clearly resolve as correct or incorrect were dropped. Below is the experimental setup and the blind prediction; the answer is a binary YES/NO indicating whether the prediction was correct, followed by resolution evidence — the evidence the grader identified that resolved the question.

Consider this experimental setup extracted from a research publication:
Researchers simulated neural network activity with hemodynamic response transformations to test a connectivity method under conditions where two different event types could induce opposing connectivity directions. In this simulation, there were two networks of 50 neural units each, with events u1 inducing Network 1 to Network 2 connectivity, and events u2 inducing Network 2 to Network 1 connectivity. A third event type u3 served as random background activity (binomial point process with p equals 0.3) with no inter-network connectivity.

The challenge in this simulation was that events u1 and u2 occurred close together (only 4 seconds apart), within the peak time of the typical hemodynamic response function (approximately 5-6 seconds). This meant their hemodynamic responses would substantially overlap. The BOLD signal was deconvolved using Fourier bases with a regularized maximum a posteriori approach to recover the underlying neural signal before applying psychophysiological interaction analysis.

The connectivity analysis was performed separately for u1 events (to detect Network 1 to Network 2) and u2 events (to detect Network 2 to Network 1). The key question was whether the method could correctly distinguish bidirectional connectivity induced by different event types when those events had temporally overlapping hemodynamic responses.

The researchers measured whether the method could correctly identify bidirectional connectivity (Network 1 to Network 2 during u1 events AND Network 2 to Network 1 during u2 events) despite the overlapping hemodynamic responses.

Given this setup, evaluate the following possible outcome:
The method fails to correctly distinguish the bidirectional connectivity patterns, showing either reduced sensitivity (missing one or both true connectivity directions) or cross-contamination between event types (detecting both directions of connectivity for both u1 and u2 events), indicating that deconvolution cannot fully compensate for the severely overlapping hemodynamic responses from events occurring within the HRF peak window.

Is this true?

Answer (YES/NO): NO